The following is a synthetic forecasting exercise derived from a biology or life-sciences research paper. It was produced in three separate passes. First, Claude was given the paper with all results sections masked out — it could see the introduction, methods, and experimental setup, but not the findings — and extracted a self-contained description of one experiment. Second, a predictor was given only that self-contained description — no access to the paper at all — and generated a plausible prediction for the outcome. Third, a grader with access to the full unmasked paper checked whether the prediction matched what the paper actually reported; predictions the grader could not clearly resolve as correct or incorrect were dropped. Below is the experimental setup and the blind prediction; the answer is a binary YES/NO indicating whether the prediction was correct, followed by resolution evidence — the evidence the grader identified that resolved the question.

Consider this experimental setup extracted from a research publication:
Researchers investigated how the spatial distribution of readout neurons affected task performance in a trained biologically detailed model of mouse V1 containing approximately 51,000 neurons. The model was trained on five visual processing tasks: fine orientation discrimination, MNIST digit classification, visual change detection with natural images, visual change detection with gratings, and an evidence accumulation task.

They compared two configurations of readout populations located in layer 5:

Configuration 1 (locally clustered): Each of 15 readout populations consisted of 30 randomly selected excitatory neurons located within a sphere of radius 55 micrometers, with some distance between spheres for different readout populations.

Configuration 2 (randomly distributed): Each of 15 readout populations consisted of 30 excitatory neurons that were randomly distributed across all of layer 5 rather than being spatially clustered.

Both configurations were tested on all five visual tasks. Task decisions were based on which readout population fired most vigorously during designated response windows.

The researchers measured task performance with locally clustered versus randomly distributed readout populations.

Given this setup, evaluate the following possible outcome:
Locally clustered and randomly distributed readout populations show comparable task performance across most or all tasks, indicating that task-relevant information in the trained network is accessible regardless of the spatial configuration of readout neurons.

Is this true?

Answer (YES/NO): YES